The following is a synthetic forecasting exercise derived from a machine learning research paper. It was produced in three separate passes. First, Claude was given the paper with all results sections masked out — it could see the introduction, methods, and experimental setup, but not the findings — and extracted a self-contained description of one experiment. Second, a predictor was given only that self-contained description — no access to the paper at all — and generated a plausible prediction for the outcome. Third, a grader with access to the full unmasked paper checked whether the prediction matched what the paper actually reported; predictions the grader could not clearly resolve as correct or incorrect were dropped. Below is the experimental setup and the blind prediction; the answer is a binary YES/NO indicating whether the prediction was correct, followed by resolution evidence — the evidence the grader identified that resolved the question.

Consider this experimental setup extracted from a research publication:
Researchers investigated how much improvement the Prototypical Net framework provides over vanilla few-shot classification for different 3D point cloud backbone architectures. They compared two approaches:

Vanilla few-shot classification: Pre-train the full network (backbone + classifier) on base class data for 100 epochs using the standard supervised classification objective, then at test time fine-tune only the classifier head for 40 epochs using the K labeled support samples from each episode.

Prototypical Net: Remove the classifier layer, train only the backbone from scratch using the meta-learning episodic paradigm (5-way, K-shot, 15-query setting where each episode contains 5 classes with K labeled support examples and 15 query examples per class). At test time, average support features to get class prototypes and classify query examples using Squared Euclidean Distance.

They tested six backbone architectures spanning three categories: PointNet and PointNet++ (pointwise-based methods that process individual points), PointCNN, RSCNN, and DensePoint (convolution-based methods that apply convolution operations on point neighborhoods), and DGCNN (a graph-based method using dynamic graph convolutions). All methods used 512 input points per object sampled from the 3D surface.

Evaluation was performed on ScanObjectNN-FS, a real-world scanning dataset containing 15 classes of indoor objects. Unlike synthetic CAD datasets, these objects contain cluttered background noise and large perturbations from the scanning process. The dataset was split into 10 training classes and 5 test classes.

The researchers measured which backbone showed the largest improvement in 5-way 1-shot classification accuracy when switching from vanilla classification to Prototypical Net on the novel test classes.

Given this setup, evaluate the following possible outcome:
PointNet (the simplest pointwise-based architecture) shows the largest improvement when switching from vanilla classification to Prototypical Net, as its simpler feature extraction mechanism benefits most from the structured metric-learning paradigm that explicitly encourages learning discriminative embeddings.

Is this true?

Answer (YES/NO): NO